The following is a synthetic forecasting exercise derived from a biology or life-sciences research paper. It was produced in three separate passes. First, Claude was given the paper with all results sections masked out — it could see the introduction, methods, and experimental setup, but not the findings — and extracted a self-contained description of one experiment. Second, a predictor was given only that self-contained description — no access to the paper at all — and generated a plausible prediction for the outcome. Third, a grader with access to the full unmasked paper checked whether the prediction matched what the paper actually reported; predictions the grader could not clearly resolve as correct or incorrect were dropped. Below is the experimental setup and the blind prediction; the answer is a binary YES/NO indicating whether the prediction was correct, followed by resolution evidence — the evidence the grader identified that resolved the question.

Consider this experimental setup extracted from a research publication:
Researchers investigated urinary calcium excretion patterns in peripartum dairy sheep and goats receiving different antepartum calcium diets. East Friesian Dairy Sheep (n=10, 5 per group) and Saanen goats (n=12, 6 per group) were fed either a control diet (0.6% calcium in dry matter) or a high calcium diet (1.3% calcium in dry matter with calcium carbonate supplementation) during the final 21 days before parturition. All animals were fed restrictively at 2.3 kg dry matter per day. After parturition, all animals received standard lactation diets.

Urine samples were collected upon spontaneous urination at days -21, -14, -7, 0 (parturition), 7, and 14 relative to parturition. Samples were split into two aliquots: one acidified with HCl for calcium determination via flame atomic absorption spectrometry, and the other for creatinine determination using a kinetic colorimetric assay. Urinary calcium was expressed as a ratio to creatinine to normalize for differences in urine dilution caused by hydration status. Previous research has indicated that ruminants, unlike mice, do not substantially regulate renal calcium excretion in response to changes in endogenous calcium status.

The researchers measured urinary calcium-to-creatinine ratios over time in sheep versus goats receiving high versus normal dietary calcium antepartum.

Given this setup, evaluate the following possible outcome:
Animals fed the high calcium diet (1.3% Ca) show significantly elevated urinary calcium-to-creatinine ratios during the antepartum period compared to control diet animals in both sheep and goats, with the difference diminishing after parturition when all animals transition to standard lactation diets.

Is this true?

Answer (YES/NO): NO